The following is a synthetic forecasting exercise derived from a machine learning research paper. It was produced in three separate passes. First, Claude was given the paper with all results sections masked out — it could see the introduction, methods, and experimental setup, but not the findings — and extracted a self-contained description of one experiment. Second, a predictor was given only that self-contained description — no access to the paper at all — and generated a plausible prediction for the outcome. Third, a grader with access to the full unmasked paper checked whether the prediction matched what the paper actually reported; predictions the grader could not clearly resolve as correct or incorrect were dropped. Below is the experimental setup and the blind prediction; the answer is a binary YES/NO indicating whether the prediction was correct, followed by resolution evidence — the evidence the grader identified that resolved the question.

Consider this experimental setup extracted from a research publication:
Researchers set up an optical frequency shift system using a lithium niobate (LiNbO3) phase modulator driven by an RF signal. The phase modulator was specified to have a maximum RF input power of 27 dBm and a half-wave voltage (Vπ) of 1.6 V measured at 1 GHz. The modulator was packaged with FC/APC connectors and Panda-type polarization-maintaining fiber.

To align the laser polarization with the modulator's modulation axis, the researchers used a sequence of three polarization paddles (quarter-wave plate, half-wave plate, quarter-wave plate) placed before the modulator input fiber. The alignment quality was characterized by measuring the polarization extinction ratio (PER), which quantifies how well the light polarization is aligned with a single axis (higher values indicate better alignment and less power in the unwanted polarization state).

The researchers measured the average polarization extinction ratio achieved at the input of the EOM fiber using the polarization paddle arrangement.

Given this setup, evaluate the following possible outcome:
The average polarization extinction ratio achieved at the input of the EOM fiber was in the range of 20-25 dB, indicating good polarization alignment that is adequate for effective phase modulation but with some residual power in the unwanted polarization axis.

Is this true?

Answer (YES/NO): YES